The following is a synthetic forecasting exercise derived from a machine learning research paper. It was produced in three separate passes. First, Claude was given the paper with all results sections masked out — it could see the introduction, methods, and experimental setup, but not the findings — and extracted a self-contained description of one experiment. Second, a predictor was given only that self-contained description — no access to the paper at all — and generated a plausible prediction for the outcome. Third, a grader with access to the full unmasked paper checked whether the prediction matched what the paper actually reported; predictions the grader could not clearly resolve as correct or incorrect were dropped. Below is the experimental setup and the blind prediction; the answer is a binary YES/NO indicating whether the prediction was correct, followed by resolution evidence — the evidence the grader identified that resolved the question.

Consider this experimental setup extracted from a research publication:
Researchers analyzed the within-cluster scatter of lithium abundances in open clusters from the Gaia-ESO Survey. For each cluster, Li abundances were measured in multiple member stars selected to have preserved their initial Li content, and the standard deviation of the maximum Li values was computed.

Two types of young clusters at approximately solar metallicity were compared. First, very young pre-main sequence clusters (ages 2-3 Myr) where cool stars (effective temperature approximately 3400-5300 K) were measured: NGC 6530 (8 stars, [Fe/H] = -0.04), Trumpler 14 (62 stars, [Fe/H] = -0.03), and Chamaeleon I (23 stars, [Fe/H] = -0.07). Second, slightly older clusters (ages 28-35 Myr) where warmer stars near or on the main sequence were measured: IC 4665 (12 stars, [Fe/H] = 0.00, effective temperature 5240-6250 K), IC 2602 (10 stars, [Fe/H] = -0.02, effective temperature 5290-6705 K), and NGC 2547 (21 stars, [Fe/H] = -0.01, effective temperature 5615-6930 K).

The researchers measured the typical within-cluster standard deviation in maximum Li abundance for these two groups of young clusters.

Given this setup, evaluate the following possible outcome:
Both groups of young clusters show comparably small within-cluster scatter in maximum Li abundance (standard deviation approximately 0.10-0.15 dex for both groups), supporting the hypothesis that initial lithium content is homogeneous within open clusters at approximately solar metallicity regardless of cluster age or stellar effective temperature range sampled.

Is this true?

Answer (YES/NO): NO